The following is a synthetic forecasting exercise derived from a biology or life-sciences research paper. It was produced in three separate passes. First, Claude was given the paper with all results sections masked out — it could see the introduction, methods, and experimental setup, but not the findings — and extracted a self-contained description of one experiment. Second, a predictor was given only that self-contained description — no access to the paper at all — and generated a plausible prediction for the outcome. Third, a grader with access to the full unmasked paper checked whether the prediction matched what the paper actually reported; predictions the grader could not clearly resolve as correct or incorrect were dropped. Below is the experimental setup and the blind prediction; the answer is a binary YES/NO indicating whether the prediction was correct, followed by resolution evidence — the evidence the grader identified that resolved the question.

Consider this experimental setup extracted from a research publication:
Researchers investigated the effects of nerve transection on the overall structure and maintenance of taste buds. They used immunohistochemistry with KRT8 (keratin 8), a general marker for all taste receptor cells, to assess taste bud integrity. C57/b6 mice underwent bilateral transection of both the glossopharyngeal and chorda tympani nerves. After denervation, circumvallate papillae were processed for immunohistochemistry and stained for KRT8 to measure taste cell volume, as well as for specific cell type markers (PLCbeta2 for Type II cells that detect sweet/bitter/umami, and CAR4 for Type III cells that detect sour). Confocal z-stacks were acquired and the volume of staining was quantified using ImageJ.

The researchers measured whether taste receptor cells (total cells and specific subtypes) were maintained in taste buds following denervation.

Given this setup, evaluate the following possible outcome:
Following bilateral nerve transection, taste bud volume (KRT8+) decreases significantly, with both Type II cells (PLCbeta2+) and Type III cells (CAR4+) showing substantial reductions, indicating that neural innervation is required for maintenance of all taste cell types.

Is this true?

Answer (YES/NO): NO